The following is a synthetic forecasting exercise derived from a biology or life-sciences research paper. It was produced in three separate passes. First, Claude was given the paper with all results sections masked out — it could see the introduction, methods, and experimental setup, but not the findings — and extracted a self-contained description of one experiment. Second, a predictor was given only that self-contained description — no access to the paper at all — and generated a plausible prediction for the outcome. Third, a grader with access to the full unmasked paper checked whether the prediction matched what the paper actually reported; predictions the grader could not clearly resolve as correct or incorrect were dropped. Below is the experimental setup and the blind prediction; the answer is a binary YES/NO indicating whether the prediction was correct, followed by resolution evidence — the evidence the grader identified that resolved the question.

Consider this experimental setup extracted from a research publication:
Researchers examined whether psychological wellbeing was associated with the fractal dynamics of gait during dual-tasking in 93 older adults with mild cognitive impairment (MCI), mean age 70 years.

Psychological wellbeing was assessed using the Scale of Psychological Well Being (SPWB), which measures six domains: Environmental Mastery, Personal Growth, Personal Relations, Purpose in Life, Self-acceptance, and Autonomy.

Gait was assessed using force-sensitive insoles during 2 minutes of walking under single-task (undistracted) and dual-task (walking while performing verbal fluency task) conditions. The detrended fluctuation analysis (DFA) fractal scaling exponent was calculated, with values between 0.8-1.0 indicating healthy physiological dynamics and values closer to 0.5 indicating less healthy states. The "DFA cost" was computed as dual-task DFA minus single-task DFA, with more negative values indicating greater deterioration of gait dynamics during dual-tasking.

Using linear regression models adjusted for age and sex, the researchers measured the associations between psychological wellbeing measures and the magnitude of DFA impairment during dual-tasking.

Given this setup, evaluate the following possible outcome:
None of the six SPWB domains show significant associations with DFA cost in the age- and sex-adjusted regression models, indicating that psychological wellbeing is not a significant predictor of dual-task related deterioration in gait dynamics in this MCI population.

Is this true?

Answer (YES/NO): YES